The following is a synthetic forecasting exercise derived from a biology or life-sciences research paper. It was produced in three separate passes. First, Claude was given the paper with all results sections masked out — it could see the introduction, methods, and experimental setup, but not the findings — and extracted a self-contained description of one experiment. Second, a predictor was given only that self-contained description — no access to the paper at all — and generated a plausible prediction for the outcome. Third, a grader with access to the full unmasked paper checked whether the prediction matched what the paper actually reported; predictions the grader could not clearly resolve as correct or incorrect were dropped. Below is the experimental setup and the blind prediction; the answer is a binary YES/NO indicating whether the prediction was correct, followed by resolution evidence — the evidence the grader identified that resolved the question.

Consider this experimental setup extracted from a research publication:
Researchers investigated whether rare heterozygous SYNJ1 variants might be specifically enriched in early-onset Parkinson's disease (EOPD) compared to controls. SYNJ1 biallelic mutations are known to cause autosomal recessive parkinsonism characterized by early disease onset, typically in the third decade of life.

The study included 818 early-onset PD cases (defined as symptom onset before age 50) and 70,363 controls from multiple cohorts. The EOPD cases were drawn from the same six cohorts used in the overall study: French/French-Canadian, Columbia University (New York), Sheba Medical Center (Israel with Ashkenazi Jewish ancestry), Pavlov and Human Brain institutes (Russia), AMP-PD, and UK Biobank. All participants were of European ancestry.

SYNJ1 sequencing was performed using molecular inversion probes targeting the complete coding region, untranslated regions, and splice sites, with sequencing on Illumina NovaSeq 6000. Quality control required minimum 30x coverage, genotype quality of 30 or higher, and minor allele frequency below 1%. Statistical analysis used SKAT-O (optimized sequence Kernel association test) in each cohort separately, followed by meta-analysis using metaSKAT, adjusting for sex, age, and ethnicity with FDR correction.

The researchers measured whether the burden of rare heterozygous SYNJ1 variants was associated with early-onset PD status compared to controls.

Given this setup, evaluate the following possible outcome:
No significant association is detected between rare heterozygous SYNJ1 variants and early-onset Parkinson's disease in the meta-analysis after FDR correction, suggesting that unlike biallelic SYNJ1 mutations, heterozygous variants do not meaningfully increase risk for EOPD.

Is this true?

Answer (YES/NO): NO